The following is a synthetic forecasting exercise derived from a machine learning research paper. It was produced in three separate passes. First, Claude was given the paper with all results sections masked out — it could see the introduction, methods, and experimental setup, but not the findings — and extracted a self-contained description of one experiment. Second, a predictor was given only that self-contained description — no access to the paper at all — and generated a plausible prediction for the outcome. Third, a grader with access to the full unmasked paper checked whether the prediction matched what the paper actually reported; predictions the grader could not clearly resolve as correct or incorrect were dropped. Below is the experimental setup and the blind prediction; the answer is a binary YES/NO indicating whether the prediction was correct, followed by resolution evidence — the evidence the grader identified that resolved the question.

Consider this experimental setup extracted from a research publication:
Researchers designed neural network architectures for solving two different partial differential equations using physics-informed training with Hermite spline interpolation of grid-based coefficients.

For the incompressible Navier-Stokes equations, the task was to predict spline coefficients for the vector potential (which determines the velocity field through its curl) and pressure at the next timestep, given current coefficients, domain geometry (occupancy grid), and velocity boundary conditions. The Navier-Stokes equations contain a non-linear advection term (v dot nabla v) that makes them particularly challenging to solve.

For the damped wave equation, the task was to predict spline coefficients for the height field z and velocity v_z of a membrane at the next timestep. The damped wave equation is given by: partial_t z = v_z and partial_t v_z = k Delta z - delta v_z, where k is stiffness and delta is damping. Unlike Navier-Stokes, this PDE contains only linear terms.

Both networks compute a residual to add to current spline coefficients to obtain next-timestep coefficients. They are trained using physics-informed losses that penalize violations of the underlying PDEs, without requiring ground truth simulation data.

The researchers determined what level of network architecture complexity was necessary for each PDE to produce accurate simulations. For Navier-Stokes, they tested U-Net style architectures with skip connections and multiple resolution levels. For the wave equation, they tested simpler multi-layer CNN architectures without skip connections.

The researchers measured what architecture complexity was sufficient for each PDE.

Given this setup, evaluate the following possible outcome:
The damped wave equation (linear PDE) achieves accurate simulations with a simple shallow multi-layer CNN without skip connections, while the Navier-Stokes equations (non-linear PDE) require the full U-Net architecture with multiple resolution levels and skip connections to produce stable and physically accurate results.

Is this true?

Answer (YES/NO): YES